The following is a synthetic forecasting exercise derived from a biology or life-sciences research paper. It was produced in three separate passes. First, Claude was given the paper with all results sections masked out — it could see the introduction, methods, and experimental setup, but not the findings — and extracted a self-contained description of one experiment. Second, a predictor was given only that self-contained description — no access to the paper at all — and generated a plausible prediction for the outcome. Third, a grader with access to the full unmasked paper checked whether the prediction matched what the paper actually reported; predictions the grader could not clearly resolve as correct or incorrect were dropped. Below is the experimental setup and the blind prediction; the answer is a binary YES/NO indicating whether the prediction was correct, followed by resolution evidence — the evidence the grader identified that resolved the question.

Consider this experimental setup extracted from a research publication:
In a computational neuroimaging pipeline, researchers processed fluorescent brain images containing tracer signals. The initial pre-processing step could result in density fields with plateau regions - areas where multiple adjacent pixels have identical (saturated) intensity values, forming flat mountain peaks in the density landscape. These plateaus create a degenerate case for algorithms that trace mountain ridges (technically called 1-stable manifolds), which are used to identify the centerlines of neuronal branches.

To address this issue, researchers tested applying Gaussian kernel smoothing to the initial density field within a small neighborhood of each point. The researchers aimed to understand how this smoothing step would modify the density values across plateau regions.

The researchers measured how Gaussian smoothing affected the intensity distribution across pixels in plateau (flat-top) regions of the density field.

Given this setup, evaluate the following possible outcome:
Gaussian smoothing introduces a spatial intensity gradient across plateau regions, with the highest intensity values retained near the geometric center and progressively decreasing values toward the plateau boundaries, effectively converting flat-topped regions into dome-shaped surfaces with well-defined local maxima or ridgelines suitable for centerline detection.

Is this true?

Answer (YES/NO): YES